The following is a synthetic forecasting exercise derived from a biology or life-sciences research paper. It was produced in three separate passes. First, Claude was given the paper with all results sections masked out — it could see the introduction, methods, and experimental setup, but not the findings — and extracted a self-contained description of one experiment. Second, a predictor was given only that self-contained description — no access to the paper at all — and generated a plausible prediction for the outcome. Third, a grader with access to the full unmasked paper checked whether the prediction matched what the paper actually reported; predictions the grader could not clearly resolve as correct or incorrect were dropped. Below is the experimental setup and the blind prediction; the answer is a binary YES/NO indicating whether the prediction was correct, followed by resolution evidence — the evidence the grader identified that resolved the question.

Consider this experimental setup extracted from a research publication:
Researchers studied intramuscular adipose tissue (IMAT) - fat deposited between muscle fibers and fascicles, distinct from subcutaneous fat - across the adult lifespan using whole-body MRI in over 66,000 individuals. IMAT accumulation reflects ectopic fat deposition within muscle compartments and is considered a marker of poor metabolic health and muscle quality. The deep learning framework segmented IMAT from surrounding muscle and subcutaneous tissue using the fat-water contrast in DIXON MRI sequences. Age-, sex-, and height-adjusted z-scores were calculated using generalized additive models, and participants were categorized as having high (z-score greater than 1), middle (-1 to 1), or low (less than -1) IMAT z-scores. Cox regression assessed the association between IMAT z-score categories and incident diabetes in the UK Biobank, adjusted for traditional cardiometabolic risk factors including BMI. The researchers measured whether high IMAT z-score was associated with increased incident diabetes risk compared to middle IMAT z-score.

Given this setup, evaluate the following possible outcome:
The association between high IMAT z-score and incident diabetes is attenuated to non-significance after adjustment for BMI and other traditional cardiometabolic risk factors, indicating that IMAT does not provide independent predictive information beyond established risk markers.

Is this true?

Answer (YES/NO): NO